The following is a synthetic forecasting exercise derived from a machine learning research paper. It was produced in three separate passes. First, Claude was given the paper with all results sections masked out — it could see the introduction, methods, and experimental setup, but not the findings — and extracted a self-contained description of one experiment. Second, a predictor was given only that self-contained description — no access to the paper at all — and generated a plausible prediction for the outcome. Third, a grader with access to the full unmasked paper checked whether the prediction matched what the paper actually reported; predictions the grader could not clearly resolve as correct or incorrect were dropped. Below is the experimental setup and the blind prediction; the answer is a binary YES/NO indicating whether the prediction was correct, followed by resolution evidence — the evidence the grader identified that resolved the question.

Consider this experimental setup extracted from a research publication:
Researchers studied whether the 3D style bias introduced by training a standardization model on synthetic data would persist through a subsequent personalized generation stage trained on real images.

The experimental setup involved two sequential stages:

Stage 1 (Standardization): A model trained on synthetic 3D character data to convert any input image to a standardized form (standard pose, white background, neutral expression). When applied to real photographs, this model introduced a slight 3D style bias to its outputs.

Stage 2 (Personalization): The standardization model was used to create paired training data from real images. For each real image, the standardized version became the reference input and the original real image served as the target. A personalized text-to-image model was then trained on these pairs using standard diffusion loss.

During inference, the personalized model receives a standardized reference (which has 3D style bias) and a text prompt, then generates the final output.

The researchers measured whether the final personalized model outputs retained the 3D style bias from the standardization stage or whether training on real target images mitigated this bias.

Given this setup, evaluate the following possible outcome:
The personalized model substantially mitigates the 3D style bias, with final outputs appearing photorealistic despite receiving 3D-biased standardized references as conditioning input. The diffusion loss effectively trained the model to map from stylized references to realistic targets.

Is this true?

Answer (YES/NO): YES